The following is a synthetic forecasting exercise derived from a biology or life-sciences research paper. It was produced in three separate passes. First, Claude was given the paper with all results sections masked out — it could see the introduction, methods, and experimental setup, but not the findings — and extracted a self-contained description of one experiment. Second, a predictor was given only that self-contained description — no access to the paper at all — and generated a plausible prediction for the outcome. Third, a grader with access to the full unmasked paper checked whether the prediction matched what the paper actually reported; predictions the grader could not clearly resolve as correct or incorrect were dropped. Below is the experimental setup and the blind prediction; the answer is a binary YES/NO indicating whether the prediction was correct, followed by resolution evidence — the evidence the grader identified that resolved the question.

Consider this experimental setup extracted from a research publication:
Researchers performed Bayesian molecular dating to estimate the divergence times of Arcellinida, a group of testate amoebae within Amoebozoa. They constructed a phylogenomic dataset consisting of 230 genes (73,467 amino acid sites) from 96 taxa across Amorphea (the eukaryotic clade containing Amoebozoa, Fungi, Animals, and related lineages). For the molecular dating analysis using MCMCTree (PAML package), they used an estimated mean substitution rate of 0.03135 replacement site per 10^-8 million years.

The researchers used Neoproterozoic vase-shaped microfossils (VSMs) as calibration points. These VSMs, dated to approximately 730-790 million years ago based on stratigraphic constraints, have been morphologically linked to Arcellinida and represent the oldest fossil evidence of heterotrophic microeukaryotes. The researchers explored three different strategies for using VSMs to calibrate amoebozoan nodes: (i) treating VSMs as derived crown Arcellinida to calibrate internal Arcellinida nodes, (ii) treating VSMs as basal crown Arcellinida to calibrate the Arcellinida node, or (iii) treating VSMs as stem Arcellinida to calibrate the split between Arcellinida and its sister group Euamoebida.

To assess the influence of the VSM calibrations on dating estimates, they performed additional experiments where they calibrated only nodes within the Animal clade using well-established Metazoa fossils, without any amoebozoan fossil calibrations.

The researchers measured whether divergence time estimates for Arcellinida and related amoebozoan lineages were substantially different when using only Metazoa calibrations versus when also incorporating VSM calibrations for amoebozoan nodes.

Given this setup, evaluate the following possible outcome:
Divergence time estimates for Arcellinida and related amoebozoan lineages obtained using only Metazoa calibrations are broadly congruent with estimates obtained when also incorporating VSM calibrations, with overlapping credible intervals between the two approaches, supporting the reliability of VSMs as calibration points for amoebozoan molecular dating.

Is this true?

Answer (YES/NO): YES